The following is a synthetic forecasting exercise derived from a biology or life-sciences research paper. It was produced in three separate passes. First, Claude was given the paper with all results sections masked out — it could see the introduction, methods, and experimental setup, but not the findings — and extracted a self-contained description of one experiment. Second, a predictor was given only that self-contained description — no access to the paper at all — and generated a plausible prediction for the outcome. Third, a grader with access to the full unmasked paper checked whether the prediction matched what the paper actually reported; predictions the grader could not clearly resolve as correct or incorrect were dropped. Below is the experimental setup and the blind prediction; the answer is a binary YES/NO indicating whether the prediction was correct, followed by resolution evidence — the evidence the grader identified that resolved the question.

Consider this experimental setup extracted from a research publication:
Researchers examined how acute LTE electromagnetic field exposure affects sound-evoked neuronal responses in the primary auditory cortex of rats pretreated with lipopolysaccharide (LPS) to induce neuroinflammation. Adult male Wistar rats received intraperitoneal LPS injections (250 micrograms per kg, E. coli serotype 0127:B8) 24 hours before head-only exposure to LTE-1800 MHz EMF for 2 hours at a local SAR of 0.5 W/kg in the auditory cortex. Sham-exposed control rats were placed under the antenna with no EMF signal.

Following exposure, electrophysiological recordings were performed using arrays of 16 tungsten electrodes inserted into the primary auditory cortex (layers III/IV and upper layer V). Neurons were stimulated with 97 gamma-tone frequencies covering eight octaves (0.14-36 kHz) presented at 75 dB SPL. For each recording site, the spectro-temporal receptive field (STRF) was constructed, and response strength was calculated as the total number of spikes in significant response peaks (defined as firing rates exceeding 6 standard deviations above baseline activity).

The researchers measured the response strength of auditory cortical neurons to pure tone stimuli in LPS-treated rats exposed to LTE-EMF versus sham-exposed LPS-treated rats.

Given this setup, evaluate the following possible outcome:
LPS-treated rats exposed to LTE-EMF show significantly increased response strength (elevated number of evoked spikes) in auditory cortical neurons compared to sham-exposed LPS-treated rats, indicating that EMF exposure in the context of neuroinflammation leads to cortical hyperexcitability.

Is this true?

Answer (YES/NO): NO